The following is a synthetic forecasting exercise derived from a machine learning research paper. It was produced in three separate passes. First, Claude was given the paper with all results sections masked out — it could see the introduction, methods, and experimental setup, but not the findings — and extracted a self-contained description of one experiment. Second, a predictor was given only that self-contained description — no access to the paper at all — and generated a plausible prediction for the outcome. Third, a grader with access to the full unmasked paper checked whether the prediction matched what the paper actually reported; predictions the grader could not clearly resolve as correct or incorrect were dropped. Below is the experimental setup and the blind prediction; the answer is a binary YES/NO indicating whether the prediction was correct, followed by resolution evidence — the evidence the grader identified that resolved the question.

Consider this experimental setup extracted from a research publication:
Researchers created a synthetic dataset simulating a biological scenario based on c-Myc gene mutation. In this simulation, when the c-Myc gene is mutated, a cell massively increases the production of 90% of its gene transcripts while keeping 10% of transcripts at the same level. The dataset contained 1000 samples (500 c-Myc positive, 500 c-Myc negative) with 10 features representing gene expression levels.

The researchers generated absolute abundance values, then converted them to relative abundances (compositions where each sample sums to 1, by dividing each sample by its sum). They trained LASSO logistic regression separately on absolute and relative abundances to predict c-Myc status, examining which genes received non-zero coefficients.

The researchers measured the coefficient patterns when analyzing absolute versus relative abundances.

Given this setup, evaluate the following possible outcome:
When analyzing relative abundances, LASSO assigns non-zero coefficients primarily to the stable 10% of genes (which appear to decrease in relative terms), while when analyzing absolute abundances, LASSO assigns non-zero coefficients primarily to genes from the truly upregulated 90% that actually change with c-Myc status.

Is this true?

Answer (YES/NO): YES